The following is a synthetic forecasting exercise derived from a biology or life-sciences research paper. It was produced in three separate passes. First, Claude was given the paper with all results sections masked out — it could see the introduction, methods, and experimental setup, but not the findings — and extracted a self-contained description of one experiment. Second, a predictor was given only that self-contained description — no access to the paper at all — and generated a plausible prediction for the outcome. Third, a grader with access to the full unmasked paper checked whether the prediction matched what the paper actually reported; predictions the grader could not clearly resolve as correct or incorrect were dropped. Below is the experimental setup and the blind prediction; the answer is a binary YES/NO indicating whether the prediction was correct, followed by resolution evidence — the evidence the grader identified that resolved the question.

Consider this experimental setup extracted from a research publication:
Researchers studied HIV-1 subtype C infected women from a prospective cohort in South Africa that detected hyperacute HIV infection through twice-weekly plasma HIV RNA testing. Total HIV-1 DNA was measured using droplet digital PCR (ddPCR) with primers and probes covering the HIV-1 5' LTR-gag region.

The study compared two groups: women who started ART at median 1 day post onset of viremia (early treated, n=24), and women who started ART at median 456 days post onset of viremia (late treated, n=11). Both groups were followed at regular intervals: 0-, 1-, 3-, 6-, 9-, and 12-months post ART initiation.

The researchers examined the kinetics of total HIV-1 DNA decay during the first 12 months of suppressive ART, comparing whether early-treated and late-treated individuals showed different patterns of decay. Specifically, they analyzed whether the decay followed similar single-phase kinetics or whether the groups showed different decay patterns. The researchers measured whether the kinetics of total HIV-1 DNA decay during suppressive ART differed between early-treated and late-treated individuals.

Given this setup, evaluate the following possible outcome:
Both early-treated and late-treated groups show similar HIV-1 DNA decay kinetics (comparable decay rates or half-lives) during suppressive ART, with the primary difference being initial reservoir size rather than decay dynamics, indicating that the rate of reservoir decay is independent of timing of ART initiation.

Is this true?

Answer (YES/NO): NO